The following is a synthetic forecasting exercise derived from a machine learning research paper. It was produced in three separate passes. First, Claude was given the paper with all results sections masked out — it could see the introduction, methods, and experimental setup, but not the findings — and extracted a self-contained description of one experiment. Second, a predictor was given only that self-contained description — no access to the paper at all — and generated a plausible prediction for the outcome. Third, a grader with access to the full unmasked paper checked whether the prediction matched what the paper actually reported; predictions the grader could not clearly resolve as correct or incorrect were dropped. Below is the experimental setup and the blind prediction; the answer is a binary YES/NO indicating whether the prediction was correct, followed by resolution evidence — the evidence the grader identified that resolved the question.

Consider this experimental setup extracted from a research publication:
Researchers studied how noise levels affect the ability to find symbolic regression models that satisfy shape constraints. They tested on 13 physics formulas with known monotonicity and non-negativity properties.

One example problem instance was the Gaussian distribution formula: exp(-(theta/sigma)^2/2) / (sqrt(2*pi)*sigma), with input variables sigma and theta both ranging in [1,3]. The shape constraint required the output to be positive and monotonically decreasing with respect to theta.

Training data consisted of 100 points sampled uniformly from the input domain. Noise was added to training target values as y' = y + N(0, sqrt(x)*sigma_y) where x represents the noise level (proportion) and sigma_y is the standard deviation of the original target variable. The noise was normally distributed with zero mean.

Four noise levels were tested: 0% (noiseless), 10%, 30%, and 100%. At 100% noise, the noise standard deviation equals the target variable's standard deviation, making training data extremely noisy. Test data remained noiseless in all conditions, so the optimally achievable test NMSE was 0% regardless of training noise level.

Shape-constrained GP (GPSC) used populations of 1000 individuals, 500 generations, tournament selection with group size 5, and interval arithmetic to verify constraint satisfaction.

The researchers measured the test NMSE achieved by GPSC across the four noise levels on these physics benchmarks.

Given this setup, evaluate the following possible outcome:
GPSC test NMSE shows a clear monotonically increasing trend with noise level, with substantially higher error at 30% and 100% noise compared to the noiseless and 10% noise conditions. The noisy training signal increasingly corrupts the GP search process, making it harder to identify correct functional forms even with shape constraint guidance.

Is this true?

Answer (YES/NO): NO